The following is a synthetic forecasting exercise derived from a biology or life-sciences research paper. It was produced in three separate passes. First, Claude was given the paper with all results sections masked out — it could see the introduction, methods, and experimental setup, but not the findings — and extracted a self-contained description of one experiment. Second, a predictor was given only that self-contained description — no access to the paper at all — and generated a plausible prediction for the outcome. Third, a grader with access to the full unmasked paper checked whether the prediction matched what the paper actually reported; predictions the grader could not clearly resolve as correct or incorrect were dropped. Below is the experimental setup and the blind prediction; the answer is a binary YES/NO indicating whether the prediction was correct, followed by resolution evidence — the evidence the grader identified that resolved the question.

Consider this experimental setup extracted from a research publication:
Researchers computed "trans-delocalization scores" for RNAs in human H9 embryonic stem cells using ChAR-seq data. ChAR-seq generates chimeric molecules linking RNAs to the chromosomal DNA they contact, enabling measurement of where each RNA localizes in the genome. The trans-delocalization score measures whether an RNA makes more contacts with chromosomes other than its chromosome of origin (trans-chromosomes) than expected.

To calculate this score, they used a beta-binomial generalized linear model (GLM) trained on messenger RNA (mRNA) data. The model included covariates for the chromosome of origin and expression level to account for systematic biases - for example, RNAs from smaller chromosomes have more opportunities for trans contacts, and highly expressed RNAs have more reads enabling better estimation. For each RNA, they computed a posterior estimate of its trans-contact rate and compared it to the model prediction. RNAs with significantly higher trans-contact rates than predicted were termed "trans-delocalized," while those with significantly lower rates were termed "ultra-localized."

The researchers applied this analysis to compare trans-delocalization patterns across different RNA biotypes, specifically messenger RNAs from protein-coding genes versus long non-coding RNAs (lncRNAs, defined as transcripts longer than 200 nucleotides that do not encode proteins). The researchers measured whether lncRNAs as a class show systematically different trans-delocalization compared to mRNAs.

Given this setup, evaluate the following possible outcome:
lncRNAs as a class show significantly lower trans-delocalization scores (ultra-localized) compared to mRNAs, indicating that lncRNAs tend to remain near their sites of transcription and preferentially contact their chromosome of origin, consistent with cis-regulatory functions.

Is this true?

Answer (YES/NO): NO